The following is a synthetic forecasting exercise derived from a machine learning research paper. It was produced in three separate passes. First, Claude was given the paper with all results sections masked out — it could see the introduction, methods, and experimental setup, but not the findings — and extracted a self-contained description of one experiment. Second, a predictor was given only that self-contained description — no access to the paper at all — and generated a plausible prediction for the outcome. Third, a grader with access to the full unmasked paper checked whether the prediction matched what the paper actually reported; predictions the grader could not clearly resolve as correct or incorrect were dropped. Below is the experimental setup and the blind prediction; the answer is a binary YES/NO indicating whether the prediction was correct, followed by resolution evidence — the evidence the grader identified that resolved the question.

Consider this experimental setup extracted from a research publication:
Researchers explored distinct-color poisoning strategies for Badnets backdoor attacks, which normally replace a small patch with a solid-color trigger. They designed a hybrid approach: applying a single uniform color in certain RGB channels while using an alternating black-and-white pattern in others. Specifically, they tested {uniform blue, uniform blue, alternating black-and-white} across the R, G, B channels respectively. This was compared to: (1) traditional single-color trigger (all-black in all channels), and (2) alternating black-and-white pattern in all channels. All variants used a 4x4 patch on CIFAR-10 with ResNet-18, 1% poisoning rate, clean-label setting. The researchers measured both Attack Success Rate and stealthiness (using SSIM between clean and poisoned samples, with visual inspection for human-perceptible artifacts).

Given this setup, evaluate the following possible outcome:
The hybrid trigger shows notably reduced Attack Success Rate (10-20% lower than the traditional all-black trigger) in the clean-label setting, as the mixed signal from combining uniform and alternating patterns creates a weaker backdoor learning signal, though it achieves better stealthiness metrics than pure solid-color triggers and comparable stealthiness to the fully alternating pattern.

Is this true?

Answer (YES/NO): NO